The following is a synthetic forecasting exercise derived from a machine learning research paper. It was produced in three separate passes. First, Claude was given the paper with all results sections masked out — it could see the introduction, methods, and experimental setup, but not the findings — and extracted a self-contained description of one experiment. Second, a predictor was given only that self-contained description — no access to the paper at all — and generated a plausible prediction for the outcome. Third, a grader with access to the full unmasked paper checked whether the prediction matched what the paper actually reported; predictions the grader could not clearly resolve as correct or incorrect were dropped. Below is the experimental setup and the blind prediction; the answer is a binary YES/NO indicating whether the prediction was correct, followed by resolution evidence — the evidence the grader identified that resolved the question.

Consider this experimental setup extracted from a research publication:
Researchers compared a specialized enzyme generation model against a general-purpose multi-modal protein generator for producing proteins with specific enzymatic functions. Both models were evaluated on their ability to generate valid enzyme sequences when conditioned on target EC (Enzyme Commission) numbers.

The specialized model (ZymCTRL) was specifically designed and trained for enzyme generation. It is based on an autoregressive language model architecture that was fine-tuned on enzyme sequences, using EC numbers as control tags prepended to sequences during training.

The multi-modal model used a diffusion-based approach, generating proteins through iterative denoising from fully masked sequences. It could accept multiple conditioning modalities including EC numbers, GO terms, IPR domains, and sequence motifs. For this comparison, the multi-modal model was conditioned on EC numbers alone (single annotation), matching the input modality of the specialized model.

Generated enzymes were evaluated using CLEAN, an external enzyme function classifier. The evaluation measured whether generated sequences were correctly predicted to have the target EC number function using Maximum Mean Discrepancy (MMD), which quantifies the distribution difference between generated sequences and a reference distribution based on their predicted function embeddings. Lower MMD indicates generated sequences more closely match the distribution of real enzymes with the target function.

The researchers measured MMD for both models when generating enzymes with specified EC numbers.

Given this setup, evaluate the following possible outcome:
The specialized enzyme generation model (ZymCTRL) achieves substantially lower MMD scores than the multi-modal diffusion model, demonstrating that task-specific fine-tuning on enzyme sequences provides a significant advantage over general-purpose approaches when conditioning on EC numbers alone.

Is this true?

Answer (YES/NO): YES